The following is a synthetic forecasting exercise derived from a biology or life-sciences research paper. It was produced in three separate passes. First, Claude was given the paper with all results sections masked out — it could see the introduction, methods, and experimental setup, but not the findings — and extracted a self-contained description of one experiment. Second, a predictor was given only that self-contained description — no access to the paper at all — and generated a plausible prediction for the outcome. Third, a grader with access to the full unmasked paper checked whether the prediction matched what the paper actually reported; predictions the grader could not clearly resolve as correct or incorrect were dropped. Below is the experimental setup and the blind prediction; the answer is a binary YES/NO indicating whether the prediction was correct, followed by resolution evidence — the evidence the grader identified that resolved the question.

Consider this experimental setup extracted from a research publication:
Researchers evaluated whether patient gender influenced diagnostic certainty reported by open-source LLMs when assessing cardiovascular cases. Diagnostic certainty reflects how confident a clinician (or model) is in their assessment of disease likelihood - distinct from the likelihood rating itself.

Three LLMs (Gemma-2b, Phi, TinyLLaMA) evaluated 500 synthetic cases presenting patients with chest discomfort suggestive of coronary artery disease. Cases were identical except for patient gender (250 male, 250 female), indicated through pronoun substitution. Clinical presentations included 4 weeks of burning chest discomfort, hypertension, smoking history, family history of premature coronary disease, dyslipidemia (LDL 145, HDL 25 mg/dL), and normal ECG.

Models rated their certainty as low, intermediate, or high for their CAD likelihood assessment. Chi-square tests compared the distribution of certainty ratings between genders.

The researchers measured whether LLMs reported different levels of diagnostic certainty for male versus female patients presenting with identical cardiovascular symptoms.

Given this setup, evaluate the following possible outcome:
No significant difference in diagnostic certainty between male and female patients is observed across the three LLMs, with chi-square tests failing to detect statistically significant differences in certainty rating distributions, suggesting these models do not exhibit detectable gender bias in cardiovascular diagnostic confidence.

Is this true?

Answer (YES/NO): NO